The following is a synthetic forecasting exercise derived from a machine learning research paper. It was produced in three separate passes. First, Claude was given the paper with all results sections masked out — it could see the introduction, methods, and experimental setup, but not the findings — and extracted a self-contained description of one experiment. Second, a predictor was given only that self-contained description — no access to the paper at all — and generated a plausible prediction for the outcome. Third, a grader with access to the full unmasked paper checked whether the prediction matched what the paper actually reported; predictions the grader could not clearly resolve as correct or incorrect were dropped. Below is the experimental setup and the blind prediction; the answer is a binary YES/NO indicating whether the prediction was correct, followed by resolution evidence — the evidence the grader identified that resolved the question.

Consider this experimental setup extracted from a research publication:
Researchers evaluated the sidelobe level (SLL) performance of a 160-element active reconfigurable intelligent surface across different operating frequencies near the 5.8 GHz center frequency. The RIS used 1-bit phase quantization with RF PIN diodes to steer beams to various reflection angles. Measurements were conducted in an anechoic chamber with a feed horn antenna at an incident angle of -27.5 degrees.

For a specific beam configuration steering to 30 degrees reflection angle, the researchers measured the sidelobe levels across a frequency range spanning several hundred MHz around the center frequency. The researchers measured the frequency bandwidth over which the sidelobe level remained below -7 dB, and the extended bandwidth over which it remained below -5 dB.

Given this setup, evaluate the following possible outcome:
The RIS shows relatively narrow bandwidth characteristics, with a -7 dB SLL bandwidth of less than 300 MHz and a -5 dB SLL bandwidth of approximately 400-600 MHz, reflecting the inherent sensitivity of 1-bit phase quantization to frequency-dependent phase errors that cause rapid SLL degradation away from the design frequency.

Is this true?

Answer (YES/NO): YES